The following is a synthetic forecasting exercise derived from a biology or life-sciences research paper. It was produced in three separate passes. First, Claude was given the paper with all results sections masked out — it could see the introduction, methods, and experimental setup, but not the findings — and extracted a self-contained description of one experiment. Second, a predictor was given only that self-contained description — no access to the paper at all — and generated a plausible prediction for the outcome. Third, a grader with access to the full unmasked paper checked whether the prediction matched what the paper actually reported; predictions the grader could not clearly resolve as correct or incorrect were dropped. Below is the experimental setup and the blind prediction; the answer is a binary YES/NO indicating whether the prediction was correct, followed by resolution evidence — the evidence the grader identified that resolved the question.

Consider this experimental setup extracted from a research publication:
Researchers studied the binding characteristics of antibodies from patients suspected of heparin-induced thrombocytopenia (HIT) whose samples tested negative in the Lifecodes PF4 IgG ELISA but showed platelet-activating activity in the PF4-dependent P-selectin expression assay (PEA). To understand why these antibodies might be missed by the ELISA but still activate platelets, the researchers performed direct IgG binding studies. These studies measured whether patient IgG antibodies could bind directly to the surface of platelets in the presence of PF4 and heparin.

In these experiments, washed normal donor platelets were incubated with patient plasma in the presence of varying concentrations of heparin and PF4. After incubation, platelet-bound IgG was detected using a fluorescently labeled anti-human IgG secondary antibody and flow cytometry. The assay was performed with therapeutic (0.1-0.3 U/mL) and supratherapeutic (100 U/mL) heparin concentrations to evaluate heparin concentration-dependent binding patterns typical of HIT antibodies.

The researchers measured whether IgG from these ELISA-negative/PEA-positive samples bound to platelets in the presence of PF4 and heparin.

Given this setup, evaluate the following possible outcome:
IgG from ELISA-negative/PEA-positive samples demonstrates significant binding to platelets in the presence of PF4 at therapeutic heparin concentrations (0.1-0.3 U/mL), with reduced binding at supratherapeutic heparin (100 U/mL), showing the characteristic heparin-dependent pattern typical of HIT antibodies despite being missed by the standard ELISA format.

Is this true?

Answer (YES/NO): NO